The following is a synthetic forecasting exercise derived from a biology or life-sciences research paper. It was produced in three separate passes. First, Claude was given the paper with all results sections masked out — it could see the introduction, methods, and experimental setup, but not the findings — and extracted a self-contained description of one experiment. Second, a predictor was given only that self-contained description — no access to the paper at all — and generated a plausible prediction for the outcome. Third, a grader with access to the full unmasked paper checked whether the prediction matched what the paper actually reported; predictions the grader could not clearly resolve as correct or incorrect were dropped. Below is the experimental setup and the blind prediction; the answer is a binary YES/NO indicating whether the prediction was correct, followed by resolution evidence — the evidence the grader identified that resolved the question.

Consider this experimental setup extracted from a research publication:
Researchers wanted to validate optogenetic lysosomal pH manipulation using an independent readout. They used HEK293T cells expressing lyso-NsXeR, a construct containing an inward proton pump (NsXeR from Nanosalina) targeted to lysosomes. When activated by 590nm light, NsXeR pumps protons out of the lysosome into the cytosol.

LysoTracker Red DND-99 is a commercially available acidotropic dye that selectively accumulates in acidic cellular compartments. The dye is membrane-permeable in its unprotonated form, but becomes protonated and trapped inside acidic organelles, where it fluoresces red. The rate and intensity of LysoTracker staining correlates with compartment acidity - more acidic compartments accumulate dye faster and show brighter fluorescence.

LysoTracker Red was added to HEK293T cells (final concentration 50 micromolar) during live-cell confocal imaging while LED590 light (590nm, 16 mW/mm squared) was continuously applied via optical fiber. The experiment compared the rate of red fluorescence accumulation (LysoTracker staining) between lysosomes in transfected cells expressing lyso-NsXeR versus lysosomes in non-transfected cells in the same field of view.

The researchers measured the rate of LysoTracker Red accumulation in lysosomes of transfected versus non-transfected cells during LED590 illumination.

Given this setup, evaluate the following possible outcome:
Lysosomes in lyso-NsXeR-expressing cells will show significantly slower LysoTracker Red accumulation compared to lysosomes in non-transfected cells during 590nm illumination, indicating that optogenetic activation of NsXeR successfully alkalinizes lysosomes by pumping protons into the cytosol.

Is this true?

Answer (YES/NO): YES